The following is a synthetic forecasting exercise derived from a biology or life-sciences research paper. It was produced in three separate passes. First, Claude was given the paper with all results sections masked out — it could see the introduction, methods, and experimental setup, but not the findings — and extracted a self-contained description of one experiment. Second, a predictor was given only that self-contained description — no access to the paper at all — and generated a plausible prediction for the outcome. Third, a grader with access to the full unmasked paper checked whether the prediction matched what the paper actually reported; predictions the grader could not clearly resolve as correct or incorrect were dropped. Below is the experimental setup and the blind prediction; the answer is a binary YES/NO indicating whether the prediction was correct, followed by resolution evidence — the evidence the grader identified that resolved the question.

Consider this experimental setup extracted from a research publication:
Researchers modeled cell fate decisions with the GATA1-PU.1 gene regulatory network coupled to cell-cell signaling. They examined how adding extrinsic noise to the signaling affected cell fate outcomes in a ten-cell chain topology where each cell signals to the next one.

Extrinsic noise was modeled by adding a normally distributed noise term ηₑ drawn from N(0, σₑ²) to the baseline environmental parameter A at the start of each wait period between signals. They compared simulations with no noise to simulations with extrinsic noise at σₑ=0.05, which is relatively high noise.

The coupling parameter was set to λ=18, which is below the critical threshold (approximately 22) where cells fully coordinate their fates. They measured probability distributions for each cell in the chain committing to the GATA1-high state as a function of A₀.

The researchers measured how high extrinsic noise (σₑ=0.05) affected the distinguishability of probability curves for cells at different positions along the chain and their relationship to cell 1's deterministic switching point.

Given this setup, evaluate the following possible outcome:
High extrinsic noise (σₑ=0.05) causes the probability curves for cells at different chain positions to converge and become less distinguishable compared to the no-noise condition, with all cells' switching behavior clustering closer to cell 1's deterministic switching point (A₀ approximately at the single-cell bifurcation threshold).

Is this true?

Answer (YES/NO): YES